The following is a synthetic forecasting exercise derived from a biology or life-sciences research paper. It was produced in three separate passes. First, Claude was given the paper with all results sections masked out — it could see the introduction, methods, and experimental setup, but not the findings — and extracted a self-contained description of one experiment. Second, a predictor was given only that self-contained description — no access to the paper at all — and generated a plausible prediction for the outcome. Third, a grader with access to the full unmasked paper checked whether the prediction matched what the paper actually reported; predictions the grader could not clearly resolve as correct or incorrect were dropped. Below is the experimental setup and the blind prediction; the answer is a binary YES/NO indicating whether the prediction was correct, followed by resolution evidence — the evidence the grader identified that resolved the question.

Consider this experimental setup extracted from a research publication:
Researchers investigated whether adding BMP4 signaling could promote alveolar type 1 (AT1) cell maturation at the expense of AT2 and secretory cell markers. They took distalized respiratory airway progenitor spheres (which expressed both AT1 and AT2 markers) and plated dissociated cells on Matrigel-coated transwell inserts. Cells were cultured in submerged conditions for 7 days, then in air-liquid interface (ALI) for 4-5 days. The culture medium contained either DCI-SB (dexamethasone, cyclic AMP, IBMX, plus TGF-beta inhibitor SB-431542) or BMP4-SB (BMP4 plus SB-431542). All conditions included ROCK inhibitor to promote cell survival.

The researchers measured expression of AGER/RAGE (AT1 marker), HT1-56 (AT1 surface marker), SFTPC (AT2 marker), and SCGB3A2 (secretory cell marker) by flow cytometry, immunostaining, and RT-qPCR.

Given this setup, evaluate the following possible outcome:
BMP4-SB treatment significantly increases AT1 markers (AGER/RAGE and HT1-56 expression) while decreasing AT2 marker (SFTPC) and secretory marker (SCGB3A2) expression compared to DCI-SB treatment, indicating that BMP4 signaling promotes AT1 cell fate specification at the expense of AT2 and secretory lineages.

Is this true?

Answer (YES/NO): NO